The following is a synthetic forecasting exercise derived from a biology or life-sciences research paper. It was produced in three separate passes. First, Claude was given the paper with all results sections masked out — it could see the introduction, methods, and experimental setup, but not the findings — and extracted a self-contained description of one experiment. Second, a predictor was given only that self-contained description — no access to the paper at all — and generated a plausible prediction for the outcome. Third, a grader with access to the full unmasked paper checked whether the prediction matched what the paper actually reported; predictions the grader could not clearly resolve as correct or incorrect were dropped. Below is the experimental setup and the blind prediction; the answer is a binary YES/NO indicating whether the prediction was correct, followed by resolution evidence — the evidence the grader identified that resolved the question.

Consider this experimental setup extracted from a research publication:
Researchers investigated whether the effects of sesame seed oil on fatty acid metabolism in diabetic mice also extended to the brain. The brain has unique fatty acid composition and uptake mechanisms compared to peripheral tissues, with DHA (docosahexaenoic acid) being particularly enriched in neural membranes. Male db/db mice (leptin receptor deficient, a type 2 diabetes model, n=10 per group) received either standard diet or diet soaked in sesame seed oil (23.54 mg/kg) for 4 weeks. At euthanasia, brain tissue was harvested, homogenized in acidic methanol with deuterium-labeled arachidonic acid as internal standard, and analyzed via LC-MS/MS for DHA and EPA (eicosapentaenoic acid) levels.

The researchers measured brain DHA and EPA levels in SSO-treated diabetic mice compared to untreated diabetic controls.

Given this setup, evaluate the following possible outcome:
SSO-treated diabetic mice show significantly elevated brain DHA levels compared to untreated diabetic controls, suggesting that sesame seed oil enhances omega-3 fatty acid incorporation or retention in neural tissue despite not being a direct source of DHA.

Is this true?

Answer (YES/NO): NO